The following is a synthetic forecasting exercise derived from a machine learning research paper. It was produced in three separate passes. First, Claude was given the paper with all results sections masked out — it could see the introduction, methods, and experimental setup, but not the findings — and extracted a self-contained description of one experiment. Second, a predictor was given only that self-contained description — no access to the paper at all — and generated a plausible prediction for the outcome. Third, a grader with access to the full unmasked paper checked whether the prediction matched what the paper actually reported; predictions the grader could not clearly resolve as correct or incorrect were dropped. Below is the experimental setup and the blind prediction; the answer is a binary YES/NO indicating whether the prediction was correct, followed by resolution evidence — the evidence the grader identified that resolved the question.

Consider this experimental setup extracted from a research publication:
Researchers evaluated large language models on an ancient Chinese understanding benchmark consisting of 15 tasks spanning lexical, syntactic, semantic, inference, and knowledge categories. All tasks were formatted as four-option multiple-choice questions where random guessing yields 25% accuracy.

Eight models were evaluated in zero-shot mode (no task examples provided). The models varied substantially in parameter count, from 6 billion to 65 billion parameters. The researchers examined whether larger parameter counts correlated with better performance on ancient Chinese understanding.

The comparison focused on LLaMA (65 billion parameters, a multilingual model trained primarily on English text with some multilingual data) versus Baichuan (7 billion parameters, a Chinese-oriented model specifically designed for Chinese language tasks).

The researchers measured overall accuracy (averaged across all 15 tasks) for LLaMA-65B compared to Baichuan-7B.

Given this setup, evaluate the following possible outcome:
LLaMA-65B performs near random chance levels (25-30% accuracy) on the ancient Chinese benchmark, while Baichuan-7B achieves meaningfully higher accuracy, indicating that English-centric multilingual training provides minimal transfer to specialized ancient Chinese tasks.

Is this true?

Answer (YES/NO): NO